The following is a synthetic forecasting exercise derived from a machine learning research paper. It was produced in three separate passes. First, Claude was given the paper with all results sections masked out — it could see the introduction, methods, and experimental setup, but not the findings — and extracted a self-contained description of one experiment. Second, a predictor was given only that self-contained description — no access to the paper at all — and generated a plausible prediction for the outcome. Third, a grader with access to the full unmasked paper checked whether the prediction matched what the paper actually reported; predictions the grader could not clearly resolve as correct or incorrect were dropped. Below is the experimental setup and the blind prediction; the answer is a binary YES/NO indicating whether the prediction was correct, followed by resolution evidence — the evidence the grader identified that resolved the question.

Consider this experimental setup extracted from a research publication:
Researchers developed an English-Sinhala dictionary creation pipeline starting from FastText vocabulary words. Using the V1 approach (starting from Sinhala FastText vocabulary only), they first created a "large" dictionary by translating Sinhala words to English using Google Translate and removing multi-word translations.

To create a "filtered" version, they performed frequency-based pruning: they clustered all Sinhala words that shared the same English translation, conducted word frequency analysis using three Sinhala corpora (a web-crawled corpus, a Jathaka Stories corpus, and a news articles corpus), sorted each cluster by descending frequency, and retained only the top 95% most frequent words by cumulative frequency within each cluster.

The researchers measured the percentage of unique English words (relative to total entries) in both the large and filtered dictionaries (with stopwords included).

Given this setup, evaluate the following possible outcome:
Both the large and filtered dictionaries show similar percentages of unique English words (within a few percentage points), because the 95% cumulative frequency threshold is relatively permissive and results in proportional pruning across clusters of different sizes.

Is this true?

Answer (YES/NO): NO